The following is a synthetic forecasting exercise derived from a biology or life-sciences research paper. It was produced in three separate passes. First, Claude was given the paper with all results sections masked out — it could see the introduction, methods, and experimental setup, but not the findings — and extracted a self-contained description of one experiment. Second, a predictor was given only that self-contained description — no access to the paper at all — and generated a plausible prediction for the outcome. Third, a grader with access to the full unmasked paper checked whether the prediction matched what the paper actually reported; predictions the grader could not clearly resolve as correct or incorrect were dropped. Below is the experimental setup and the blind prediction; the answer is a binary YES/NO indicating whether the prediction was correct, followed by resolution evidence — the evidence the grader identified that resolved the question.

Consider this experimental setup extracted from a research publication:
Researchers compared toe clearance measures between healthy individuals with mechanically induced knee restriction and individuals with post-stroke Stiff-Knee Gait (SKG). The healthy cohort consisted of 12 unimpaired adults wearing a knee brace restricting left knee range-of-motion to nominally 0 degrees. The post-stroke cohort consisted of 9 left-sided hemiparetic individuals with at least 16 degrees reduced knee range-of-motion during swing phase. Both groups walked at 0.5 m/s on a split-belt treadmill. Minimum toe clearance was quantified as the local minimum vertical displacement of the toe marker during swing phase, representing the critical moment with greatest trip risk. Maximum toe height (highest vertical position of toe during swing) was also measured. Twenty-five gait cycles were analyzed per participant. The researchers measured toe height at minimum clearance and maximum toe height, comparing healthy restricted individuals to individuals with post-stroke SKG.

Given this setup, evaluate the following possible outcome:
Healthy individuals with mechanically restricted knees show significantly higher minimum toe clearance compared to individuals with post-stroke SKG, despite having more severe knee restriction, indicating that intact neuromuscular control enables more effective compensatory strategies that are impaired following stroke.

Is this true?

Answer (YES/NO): NO